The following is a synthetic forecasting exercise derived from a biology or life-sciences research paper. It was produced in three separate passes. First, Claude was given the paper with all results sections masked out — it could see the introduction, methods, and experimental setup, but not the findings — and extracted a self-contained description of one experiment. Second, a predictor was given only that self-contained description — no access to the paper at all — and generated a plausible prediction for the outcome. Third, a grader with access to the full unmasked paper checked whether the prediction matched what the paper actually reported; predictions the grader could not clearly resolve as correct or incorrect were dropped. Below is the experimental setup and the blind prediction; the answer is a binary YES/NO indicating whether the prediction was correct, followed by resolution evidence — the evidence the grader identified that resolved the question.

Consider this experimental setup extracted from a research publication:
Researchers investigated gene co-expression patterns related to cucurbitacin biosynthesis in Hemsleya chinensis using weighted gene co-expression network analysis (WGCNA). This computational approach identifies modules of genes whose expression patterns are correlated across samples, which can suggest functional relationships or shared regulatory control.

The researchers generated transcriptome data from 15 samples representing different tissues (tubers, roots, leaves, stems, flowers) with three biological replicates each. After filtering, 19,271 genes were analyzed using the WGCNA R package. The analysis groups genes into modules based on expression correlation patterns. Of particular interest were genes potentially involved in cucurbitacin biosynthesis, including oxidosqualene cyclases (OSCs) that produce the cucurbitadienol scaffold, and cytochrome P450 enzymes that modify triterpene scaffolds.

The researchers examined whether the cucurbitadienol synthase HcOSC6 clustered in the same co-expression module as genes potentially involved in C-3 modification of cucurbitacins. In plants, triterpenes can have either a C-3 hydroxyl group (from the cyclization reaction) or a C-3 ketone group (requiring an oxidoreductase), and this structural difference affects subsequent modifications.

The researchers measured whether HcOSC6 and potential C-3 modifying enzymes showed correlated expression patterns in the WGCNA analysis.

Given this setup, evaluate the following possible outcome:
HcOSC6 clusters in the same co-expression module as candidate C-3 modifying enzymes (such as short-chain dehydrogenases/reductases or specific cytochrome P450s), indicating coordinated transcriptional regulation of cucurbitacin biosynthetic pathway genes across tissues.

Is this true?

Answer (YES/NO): YES